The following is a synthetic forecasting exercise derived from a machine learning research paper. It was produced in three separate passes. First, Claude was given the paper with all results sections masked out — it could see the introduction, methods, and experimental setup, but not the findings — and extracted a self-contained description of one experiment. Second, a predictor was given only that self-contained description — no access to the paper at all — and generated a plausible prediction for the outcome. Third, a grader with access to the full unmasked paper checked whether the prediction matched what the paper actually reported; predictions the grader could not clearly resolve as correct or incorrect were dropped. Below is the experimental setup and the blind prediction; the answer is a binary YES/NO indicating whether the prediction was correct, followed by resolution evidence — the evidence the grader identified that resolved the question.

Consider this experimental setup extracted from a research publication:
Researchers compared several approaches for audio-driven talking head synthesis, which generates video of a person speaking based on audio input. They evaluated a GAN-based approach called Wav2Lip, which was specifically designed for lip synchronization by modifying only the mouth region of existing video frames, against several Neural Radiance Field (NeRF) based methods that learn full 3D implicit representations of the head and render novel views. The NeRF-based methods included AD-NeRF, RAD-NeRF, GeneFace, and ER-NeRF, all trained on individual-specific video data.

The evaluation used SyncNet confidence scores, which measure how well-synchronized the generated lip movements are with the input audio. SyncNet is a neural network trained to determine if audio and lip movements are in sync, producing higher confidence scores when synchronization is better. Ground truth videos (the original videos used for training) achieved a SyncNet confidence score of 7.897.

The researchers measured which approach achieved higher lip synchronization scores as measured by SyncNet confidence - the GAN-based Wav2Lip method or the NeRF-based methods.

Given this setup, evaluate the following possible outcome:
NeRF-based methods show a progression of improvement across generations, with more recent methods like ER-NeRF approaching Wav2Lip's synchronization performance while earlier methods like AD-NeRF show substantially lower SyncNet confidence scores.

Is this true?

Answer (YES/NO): NO